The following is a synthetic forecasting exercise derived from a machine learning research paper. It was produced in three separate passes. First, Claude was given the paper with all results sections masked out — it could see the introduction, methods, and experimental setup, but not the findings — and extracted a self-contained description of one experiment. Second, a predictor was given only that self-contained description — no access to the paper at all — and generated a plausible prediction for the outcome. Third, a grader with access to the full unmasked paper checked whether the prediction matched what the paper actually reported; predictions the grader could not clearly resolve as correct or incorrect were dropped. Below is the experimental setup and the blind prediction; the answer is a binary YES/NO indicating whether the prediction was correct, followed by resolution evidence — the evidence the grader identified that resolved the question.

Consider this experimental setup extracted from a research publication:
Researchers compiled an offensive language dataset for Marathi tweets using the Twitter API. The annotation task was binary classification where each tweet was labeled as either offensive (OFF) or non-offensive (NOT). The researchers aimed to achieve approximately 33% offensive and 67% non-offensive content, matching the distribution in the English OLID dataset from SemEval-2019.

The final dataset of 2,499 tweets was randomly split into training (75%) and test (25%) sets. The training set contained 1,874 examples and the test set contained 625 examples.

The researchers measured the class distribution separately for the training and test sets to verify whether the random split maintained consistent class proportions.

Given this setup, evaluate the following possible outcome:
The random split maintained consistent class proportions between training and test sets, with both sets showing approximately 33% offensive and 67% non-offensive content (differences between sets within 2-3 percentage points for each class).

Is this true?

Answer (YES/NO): YES